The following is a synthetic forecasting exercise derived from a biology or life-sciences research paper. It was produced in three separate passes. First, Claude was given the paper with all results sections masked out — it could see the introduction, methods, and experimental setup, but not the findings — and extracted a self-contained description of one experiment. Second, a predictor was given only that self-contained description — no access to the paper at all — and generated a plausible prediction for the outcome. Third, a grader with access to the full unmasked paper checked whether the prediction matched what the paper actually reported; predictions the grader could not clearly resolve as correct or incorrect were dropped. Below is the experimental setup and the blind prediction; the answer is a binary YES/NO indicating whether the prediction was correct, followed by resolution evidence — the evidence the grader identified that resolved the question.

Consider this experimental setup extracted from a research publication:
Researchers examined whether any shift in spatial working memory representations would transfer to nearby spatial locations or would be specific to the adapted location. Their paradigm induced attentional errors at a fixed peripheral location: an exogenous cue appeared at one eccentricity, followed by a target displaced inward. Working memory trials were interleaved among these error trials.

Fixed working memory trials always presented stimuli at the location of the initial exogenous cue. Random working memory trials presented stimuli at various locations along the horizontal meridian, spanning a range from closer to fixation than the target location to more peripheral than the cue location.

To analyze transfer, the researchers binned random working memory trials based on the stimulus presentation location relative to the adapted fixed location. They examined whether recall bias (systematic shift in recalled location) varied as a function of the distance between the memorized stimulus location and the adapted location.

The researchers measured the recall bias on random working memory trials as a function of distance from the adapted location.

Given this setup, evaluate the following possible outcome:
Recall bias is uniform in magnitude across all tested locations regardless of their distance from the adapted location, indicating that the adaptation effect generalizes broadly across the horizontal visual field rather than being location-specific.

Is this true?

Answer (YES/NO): NO